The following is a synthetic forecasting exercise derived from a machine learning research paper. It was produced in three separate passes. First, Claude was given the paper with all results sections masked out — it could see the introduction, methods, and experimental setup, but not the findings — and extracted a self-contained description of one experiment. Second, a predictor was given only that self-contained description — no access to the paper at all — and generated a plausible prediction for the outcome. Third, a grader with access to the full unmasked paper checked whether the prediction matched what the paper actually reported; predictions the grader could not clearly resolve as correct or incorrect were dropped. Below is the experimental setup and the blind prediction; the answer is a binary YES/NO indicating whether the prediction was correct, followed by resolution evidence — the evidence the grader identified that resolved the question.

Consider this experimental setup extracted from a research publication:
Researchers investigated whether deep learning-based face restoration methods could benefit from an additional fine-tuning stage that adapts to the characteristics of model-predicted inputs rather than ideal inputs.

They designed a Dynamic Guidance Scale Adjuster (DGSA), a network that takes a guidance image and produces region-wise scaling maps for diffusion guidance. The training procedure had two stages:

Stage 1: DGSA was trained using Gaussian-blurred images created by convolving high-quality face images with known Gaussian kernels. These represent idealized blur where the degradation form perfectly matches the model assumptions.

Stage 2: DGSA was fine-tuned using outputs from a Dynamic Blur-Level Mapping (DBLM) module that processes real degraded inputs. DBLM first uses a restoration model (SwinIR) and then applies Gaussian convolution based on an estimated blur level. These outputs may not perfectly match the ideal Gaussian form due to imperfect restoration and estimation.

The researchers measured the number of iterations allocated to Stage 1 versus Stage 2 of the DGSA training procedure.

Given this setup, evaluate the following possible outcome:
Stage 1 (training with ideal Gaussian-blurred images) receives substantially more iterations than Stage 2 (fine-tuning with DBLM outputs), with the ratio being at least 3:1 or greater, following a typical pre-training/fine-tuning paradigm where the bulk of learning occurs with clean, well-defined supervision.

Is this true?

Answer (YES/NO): NO